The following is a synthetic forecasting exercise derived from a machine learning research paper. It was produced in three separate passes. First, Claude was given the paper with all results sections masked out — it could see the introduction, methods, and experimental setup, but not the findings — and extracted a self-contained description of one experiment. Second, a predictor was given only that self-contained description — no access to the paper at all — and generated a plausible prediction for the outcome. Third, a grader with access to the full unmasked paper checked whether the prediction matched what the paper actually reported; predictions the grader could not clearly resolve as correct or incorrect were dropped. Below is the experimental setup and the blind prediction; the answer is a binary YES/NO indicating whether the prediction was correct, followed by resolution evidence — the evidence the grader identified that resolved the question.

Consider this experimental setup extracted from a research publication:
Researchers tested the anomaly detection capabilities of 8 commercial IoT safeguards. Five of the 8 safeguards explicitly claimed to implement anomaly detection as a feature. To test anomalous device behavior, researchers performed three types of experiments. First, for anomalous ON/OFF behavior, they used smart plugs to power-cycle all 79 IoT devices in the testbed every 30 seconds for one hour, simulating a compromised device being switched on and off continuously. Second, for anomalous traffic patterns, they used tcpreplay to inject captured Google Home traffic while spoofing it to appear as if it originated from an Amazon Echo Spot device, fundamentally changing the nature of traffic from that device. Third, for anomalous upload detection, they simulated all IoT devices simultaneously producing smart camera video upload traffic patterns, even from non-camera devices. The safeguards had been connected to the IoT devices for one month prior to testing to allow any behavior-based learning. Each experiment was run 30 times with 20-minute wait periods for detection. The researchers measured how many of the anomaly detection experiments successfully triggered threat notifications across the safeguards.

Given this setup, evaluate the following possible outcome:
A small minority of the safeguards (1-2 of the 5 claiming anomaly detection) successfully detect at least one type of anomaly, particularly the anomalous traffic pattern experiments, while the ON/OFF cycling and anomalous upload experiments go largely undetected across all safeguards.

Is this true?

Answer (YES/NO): NO